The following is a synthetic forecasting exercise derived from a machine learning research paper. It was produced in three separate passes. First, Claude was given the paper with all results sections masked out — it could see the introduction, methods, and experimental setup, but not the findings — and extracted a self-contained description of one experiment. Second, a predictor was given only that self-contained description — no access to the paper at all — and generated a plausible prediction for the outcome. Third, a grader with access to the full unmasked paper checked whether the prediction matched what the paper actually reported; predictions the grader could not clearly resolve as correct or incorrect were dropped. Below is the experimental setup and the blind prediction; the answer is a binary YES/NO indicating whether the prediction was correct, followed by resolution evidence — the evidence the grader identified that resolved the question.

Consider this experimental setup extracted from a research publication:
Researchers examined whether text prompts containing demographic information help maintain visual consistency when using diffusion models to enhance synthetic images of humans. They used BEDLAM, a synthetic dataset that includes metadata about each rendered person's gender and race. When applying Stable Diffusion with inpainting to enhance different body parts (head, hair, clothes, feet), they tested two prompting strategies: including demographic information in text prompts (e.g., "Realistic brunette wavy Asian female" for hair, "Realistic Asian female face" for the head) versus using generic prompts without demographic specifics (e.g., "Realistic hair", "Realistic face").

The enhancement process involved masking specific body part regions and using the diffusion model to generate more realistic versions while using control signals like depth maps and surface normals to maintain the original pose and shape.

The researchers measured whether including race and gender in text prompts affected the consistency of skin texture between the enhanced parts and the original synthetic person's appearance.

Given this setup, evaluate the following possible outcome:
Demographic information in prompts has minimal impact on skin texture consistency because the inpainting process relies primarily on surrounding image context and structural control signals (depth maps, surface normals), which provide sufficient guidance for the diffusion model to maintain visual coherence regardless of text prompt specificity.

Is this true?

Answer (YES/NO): NO